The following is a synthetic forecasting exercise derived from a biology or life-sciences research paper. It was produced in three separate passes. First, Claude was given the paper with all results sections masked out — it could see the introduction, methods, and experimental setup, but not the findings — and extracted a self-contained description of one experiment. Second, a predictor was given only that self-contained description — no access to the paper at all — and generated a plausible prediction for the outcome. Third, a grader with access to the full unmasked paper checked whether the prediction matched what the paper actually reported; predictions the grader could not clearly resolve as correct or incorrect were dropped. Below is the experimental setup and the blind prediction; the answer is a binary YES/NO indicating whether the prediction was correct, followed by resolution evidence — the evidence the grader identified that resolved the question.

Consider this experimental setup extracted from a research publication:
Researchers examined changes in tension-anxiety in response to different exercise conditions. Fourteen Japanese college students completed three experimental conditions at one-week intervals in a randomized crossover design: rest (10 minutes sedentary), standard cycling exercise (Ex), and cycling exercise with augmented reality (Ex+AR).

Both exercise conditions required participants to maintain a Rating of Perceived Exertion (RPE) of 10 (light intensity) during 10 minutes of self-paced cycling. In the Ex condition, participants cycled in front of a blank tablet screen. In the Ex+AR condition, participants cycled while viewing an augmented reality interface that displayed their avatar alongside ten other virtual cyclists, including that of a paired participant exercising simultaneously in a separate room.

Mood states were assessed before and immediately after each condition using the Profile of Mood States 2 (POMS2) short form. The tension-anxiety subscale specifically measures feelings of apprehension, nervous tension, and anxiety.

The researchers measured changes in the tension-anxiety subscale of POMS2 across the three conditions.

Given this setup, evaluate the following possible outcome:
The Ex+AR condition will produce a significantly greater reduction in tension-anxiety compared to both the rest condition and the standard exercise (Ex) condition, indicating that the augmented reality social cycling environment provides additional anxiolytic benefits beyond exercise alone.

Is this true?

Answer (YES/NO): NO